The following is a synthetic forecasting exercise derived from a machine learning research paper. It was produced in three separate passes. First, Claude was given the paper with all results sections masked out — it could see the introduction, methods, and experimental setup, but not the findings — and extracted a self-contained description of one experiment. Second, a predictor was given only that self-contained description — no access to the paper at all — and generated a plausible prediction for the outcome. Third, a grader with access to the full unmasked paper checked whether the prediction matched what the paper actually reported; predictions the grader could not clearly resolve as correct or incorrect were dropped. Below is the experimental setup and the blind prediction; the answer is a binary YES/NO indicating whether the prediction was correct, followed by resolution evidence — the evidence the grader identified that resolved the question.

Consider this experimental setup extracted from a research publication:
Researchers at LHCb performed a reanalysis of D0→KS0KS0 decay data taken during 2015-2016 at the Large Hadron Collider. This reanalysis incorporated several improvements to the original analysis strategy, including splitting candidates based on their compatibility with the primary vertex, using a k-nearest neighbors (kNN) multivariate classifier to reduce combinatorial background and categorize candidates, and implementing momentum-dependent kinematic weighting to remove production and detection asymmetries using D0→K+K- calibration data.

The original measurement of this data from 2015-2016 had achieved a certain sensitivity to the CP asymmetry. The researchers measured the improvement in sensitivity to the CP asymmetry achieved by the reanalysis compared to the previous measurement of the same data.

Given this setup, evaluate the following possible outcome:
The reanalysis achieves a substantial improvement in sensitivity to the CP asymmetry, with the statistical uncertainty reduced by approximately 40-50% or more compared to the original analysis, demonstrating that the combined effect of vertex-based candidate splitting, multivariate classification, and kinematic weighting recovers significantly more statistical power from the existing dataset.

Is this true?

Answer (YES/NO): NO